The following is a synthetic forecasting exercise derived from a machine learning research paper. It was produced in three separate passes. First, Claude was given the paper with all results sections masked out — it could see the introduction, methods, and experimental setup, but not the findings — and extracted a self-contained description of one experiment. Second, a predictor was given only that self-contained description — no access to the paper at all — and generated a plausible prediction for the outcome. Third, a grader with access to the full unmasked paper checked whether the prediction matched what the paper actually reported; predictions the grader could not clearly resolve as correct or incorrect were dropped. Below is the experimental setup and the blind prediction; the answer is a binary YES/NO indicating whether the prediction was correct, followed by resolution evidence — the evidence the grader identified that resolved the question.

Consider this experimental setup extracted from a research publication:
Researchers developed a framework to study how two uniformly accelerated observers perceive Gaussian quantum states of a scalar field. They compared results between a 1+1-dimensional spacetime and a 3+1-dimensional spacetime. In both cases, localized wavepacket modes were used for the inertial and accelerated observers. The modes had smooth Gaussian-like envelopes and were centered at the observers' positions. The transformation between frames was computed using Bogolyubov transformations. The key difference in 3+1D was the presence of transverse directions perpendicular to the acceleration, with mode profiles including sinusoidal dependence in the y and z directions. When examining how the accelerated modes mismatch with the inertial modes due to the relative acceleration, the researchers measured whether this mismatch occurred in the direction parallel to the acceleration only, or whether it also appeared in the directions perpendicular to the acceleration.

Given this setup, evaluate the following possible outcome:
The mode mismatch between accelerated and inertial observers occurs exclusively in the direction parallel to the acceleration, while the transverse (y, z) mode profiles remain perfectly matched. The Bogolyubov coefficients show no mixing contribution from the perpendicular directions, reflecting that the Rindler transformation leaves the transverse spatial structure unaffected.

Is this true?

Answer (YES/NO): YES